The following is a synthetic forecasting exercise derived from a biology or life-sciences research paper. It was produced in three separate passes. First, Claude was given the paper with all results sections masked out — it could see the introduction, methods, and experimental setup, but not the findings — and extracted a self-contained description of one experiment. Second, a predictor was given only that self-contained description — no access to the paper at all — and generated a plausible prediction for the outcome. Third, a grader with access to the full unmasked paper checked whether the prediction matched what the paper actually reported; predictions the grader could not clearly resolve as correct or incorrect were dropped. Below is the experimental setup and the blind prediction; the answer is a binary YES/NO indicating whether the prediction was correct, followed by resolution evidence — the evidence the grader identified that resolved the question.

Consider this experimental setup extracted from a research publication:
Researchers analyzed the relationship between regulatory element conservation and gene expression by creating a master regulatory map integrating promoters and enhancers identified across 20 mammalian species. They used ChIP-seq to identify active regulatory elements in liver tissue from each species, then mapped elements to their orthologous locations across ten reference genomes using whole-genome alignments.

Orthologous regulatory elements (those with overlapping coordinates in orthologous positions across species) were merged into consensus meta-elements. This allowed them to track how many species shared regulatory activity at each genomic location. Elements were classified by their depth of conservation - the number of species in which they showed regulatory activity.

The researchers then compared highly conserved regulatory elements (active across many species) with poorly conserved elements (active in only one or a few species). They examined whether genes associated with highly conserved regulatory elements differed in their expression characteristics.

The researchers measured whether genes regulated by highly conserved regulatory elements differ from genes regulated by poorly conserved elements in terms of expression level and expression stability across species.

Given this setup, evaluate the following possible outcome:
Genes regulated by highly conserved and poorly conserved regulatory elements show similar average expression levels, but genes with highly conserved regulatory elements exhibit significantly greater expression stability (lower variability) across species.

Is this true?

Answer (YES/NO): NO